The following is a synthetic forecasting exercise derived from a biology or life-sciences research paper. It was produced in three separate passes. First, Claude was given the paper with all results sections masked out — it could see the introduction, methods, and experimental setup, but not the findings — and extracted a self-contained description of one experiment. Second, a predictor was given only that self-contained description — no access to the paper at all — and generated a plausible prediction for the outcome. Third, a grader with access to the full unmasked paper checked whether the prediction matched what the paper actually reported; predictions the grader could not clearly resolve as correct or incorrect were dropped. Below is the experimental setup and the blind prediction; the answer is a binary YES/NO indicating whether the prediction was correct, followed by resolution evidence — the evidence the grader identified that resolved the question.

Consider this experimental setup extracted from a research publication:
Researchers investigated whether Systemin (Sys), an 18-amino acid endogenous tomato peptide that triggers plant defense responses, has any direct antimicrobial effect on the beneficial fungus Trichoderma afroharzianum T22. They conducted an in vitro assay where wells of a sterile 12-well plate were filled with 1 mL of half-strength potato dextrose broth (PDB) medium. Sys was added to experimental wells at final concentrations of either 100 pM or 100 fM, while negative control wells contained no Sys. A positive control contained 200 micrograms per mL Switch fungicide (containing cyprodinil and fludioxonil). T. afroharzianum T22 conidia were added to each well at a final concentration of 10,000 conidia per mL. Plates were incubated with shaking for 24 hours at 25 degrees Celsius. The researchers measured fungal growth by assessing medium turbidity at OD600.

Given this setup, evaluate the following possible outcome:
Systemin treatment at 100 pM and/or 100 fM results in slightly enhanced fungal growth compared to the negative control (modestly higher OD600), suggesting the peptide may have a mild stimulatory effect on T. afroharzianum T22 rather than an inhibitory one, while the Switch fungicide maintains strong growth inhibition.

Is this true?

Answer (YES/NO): NO